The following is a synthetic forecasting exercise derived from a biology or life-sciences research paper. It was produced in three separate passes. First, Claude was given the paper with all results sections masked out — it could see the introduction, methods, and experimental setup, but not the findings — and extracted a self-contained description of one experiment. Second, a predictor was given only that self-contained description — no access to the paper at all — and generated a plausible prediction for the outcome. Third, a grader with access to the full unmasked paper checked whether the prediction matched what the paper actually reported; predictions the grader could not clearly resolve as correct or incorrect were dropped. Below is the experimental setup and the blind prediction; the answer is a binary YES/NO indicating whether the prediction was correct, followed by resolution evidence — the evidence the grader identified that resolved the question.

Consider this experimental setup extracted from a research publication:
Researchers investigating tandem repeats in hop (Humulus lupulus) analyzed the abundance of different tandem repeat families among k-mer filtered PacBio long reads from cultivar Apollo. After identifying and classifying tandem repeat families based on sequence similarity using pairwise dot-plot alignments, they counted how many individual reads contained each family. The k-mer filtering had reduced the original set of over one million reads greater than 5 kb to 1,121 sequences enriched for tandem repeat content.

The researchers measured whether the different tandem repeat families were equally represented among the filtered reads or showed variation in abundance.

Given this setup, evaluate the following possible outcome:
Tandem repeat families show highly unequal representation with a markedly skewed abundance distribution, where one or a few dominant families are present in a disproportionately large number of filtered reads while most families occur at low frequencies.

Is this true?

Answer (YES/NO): YES